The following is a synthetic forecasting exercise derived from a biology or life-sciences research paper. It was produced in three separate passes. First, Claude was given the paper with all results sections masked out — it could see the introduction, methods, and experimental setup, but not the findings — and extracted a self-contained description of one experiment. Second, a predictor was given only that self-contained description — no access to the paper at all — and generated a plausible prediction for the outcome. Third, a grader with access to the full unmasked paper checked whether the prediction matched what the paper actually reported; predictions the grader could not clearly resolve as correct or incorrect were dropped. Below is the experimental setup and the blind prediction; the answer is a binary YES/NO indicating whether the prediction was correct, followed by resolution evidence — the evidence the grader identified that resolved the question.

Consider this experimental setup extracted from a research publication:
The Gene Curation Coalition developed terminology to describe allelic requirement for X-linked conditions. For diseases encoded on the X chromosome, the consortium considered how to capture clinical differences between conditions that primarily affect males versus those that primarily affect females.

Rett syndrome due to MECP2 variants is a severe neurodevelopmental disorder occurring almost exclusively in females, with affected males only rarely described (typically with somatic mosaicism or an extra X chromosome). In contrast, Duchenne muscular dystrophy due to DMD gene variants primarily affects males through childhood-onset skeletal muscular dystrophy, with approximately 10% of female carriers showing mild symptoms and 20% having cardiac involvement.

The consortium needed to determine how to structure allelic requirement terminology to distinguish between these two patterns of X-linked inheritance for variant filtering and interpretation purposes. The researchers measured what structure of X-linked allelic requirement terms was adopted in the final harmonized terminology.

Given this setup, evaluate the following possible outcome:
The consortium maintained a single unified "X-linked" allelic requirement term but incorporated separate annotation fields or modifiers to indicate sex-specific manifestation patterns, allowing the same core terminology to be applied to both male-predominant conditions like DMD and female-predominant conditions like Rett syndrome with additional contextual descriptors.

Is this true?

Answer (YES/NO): NO